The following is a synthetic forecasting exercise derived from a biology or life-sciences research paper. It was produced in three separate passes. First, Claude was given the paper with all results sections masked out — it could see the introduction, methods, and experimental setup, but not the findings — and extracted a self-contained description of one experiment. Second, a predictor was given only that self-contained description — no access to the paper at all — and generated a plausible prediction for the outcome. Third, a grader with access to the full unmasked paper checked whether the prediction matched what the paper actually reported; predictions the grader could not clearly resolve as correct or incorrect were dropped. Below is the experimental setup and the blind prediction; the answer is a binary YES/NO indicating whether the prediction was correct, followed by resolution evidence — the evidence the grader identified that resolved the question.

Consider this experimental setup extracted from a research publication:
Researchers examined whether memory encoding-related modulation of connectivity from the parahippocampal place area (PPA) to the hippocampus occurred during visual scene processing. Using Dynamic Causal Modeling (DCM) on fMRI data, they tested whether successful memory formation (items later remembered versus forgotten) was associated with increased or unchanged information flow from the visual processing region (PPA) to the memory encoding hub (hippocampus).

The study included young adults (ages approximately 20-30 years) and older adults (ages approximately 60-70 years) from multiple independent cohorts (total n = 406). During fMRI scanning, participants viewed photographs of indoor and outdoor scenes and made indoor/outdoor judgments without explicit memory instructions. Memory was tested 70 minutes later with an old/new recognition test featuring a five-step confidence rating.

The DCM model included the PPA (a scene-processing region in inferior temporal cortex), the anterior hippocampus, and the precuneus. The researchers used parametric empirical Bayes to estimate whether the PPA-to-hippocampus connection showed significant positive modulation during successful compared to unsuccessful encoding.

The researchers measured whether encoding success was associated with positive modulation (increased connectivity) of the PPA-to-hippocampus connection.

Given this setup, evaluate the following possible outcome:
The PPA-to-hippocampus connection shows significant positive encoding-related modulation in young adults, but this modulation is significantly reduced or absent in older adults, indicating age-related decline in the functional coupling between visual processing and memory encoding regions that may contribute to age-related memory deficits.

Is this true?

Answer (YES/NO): NO